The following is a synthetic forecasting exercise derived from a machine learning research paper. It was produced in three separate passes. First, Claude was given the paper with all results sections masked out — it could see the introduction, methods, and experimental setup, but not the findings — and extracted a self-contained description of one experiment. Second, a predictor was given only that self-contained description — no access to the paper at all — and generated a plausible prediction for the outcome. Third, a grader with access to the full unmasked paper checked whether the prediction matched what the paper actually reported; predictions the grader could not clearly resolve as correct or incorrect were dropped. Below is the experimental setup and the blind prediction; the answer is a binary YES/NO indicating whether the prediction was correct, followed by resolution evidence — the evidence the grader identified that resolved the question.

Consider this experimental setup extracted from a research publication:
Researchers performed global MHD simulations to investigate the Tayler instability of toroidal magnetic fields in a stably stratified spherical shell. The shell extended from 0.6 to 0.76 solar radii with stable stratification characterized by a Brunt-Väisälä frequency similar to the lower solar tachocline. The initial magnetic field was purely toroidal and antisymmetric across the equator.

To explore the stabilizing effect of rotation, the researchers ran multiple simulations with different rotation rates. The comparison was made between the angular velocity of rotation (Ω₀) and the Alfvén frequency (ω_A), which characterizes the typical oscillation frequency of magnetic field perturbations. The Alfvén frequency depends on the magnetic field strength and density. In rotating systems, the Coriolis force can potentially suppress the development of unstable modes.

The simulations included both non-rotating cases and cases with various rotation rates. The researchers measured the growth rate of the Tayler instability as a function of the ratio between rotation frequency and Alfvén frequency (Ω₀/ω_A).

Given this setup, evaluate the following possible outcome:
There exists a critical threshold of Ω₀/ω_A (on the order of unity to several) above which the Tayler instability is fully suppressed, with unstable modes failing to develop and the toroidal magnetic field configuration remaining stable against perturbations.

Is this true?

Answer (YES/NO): NO